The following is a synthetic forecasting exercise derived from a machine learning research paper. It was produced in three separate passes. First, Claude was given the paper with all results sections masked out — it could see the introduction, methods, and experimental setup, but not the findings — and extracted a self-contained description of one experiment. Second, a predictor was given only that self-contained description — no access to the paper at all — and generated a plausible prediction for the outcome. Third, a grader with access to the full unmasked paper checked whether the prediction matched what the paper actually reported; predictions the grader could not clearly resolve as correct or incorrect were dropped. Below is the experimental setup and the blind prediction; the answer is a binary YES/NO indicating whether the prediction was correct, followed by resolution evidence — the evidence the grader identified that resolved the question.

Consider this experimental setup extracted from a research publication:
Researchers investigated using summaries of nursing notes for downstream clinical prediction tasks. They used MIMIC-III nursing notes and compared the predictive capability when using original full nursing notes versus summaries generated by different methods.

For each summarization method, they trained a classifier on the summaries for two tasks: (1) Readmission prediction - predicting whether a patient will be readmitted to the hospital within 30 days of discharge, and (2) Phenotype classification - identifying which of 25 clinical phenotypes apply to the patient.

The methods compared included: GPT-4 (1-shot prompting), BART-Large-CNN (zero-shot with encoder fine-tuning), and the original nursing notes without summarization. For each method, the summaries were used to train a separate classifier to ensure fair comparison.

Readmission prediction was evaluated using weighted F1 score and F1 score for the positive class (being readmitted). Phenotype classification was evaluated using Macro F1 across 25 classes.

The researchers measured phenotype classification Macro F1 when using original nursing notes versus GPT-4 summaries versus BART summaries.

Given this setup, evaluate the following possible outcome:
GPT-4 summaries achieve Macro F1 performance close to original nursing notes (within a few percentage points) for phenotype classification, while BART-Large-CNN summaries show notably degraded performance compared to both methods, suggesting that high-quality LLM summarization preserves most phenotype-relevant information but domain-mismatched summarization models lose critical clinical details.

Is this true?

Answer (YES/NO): NO